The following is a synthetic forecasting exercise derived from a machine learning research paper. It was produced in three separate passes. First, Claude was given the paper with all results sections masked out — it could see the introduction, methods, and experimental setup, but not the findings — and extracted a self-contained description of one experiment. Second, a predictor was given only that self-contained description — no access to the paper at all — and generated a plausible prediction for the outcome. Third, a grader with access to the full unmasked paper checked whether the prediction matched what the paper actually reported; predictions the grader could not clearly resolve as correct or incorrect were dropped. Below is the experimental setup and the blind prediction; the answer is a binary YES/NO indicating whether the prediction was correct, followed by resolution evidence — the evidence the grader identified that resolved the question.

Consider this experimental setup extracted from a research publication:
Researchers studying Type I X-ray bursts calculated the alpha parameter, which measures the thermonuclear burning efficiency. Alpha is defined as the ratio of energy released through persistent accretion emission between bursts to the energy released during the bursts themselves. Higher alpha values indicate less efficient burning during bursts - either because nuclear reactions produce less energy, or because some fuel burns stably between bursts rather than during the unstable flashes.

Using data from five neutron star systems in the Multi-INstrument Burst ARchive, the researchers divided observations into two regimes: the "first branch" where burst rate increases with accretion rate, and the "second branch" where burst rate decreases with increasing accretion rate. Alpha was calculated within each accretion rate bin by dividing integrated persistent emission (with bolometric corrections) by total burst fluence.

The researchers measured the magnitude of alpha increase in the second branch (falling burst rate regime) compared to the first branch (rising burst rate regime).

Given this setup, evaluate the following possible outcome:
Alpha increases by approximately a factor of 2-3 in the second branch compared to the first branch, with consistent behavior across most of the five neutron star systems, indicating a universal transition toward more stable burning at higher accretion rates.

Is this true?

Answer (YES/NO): NO